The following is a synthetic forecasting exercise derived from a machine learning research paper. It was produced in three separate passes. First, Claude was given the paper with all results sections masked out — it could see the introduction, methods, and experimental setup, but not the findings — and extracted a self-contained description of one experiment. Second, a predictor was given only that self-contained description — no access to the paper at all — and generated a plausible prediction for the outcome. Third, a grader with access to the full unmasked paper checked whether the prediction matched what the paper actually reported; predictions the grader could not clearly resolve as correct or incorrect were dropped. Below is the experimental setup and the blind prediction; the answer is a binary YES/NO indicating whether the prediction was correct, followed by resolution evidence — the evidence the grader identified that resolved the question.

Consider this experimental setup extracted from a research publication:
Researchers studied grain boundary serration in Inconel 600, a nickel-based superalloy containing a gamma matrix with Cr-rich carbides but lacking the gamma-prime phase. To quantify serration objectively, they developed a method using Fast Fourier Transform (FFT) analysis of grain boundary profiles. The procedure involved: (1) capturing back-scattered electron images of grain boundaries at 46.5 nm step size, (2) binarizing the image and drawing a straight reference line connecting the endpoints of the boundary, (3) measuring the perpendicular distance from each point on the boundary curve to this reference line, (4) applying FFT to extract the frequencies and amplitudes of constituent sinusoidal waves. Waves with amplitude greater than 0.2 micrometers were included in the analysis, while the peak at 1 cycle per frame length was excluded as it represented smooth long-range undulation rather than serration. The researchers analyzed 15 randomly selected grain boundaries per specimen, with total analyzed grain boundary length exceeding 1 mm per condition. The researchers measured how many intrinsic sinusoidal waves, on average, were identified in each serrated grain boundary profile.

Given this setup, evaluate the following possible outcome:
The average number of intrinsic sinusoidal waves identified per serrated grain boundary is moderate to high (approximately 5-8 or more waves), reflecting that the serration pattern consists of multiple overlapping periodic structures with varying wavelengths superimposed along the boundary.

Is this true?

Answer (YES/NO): YES